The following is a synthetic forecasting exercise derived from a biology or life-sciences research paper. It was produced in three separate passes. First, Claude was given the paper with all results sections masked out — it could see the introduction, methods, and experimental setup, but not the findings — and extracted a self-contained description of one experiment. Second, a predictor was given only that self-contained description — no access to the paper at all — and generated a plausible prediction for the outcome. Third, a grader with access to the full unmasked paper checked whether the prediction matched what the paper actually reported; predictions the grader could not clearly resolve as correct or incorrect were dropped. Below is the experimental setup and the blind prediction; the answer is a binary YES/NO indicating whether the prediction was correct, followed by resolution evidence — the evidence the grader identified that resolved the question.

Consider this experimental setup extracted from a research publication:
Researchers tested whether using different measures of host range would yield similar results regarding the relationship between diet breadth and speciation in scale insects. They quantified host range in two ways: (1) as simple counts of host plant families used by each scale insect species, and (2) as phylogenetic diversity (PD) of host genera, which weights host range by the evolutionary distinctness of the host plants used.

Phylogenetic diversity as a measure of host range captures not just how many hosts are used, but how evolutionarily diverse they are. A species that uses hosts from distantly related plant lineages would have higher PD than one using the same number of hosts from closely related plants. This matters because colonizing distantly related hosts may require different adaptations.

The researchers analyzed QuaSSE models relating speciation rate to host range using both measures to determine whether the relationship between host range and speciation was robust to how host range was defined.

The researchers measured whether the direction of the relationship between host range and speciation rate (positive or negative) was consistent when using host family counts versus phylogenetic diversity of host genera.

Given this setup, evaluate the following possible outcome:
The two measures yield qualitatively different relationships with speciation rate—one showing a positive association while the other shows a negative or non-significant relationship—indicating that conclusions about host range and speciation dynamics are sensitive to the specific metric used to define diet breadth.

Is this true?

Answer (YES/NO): NO